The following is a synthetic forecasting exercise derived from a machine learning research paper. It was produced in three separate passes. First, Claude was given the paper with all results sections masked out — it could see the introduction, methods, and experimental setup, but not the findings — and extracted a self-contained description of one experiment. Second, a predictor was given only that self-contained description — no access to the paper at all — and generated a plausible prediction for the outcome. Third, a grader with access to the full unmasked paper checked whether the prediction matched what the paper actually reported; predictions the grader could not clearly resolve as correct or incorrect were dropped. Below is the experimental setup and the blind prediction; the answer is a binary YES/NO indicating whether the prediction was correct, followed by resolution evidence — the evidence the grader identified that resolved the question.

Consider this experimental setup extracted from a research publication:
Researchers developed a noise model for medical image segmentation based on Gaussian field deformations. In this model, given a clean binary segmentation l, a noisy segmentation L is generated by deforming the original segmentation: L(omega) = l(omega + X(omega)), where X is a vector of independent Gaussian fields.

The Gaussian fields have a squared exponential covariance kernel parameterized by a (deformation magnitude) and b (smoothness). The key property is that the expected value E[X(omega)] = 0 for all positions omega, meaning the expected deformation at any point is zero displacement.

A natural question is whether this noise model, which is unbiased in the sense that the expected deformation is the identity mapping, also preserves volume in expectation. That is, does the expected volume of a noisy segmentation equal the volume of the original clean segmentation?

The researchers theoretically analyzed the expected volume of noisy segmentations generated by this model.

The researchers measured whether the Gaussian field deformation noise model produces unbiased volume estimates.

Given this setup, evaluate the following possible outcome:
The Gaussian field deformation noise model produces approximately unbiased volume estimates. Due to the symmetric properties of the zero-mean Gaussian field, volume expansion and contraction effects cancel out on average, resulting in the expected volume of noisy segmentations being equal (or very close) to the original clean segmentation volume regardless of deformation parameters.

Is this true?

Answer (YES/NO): YES